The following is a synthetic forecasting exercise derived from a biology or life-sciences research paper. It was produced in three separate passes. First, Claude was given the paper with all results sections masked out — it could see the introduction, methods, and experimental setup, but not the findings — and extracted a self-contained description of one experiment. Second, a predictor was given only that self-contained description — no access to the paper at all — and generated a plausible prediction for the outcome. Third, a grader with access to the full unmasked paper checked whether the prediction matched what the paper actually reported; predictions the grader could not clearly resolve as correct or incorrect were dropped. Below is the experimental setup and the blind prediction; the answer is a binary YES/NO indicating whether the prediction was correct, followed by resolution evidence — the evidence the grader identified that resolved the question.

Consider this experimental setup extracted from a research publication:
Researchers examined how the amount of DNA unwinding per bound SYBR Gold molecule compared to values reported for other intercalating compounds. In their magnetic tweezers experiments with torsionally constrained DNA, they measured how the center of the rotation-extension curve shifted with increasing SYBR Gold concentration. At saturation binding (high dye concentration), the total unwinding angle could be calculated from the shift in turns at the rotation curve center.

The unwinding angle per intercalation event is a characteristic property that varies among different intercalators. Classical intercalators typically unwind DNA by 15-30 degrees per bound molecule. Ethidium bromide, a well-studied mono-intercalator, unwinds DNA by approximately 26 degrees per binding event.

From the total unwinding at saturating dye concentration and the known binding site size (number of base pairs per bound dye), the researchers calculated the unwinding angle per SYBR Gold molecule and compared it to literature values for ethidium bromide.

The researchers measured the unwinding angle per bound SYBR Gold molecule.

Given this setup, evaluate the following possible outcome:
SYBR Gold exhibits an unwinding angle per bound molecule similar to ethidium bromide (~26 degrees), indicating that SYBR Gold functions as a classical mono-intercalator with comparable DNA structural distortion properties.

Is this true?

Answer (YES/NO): NO